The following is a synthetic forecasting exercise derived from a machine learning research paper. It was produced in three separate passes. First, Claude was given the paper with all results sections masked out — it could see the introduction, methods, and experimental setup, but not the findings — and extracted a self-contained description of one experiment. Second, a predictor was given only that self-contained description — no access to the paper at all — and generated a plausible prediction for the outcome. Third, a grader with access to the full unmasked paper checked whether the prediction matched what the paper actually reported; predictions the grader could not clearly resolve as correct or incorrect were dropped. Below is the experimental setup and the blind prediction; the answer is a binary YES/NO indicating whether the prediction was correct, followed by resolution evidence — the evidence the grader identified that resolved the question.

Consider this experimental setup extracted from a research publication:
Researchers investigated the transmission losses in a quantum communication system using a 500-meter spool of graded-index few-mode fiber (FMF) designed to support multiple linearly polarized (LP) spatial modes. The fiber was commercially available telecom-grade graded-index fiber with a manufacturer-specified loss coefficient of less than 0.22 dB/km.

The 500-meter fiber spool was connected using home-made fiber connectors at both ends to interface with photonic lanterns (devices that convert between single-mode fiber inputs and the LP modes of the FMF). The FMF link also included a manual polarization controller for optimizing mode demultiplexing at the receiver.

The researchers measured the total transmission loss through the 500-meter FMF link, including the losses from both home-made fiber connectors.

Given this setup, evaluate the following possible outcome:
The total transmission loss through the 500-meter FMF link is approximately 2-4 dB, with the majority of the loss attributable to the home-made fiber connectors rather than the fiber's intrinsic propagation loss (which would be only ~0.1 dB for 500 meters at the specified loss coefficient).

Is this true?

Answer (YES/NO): NO